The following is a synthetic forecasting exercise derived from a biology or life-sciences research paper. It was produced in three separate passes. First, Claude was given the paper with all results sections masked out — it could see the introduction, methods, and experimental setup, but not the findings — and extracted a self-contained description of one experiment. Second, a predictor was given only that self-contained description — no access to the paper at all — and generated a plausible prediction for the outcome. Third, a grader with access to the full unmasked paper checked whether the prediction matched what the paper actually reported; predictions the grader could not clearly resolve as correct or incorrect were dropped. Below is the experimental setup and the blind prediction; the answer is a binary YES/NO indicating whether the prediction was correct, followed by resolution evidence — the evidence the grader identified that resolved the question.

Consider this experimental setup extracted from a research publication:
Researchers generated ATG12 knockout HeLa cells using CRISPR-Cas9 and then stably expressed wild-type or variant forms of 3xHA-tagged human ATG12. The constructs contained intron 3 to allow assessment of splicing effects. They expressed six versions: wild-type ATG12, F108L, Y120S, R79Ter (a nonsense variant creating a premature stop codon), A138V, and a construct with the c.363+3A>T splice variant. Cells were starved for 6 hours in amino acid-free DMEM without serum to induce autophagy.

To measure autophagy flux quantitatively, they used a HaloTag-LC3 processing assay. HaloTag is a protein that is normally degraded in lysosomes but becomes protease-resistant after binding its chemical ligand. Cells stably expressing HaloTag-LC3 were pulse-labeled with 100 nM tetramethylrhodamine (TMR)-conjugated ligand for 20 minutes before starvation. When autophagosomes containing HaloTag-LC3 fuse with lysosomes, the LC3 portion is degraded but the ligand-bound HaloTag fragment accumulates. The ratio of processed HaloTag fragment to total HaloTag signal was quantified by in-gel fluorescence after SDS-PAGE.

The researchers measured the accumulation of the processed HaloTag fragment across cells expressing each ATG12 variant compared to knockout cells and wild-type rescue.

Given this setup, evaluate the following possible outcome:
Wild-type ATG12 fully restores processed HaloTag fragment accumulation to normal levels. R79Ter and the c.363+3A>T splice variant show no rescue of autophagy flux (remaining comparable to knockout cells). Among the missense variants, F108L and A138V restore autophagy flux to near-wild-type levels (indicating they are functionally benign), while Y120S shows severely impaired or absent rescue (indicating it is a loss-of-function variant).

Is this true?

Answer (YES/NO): NO